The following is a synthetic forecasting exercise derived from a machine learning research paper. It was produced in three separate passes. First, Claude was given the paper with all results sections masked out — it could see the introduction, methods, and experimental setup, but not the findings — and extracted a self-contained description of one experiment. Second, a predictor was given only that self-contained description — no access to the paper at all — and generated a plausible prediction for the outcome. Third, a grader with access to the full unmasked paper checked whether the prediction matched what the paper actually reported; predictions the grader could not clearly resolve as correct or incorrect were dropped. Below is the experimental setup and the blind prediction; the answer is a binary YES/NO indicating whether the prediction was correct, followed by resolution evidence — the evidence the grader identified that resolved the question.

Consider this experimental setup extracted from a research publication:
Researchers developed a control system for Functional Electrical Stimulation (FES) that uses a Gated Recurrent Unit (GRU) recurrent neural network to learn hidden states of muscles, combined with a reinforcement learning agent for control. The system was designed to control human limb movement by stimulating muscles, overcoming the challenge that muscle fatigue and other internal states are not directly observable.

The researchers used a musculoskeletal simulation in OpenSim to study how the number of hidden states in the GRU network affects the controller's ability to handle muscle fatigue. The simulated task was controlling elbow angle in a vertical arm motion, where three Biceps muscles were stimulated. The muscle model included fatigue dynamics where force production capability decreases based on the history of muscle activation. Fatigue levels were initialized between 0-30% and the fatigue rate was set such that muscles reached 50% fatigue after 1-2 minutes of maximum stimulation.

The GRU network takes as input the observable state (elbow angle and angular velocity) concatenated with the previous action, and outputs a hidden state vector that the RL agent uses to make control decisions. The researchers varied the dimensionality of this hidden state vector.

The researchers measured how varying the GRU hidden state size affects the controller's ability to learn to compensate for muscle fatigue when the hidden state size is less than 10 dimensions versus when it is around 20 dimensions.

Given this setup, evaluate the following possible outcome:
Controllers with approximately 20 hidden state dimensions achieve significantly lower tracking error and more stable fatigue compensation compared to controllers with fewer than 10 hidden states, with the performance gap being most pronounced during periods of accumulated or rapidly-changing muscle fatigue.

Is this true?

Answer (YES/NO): NO